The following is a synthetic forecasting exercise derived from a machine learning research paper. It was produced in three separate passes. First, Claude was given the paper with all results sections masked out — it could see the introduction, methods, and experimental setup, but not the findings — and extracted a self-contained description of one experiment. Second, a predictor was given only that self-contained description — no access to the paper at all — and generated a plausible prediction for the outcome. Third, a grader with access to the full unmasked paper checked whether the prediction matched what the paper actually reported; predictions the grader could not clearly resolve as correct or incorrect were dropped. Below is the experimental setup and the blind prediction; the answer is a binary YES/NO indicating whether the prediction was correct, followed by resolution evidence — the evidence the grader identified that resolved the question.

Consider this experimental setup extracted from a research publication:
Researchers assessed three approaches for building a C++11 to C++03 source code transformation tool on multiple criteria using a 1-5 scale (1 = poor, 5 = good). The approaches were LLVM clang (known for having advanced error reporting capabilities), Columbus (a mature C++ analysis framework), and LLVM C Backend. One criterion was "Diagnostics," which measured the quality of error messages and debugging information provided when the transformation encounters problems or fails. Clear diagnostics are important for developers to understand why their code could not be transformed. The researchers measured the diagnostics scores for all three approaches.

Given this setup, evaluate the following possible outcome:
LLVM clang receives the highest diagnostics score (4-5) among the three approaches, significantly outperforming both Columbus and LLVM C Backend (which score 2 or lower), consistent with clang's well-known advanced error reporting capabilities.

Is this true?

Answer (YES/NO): NO